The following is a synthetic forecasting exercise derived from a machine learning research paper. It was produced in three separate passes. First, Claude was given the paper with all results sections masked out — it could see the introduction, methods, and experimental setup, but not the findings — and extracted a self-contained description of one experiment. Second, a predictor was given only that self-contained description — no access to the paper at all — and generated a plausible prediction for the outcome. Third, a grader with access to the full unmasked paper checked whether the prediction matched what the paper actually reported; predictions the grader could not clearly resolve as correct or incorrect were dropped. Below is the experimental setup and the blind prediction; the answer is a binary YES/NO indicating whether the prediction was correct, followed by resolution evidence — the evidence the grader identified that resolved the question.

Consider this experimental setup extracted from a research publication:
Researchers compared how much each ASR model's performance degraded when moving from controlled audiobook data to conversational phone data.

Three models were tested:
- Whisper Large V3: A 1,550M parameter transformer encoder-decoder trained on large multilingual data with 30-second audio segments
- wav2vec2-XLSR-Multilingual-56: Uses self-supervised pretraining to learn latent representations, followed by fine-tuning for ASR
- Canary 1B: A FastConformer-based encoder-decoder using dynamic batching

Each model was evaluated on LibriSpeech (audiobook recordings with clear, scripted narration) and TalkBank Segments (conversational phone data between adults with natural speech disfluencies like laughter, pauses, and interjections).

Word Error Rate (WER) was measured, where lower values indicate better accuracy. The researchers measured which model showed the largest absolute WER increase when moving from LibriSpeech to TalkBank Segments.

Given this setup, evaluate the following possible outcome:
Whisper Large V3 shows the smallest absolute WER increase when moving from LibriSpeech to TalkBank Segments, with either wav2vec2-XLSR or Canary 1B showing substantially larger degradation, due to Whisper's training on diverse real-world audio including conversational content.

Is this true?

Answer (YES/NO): NO